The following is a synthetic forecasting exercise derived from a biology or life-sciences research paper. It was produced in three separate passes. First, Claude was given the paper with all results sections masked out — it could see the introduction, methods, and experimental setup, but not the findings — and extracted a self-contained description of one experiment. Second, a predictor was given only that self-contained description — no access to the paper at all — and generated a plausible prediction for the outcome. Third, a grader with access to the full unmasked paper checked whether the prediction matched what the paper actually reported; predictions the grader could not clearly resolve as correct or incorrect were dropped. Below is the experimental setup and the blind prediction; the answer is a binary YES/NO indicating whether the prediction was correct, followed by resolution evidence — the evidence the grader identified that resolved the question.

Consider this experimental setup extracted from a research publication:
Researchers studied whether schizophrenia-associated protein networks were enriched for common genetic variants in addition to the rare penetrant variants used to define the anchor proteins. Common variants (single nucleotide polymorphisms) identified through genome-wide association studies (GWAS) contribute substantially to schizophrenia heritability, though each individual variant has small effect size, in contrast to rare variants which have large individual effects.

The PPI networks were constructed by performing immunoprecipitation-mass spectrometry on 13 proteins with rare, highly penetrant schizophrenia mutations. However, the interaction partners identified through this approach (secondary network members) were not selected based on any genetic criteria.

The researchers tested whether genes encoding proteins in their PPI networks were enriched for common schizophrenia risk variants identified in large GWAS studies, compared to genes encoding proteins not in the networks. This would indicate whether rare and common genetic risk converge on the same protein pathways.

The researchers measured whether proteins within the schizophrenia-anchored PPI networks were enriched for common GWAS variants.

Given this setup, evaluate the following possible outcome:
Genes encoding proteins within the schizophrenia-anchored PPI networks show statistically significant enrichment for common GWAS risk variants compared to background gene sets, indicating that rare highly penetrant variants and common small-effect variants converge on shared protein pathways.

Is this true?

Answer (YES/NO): YES